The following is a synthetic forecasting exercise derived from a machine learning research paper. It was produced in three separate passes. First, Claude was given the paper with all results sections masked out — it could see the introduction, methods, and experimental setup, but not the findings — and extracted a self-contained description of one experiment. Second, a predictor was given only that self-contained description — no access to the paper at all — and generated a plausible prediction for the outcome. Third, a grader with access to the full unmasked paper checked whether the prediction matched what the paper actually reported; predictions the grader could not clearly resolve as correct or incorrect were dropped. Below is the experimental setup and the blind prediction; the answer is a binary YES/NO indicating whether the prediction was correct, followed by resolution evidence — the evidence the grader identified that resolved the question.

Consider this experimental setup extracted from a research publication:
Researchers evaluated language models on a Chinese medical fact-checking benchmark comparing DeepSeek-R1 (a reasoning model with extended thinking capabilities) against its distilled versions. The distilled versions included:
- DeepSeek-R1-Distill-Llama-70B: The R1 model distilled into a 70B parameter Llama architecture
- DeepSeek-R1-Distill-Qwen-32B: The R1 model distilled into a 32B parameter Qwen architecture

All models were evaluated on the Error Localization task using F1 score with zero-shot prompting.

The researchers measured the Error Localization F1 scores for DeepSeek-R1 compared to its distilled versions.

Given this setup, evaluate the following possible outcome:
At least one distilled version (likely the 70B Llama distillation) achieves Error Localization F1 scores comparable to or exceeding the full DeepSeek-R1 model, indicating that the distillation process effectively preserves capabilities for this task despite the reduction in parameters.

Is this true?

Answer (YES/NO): YES